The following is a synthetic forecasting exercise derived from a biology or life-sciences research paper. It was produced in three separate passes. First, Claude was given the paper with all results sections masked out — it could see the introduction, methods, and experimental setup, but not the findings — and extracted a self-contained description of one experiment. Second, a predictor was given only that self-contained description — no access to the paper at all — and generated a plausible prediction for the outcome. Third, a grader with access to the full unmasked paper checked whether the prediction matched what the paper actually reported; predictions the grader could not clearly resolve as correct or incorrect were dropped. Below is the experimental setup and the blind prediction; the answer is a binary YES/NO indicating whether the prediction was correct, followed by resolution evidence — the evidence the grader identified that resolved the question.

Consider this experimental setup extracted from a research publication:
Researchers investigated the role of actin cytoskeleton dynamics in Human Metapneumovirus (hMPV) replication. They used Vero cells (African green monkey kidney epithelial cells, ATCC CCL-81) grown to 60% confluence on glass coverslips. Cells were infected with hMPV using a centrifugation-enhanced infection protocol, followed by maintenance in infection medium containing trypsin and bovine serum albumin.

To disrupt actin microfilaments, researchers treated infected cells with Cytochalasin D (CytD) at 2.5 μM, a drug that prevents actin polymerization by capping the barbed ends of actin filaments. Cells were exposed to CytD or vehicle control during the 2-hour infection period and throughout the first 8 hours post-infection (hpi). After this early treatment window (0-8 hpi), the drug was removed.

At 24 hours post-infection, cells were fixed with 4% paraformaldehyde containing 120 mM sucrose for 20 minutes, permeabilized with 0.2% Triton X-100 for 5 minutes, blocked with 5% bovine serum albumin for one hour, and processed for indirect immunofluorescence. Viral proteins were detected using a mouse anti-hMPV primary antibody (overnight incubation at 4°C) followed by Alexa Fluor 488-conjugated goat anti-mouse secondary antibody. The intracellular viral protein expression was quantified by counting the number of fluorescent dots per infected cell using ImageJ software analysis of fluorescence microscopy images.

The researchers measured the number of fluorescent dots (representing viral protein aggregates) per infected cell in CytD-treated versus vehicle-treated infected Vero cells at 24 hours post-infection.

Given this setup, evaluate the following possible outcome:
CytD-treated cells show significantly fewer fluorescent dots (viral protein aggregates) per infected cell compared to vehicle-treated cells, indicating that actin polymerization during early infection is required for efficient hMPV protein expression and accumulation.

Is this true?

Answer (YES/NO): NO